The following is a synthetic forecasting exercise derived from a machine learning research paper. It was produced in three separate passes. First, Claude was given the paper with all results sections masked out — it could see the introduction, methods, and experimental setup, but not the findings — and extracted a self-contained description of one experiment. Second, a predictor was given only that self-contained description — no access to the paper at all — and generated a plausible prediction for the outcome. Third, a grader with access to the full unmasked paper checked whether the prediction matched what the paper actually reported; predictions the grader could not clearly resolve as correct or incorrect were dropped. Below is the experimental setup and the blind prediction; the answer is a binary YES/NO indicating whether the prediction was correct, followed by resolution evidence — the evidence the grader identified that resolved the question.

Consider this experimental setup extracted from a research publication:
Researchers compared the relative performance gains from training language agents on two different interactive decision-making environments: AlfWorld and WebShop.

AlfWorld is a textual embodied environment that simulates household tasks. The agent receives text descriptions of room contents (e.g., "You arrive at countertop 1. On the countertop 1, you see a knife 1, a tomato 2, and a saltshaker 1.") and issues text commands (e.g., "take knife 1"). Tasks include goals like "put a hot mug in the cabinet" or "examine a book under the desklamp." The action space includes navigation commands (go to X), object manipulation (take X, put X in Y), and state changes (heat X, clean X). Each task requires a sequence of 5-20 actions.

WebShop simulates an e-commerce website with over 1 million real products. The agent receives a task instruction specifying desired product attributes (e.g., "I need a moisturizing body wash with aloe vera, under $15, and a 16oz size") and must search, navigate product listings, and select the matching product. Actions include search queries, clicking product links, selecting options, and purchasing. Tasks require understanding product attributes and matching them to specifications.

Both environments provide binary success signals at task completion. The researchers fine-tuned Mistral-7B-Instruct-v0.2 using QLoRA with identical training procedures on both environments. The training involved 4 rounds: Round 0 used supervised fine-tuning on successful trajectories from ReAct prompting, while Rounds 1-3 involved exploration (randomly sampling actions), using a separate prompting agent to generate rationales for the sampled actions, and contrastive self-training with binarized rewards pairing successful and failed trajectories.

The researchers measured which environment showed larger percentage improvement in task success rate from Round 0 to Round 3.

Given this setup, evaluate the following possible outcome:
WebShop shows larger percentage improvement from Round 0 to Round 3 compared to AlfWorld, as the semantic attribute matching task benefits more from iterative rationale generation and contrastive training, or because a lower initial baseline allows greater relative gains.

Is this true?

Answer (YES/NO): NO